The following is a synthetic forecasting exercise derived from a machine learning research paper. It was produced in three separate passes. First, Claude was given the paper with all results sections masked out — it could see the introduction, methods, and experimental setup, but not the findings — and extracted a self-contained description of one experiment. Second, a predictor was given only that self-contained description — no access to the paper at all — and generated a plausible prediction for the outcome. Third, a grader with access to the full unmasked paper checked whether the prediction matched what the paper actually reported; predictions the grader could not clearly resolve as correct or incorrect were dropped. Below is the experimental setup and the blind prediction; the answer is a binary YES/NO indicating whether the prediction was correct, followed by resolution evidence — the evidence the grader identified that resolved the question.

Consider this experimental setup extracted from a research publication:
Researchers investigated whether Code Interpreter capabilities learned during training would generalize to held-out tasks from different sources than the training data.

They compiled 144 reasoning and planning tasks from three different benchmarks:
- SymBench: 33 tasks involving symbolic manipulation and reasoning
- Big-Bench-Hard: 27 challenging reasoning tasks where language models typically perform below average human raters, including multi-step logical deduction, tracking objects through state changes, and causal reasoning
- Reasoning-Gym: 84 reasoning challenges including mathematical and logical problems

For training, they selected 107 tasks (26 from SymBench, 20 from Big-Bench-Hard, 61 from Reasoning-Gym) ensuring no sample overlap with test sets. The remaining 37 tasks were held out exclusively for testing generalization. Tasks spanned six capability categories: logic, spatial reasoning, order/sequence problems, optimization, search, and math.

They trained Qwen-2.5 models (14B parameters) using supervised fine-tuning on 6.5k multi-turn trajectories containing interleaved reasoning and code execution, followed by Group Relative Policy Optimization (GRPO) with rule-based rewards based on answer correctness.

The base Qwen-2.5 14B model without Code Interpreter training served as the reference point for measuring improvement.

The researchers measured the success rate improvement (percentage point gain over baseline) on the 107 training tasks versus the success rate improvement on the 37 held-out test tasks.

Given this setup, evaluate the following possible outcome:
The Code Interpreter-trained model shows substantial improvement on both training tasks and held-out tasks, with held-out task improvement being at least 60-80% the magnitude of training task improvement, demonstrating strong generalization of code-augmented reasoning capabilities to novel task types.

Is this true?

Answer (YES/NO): YES